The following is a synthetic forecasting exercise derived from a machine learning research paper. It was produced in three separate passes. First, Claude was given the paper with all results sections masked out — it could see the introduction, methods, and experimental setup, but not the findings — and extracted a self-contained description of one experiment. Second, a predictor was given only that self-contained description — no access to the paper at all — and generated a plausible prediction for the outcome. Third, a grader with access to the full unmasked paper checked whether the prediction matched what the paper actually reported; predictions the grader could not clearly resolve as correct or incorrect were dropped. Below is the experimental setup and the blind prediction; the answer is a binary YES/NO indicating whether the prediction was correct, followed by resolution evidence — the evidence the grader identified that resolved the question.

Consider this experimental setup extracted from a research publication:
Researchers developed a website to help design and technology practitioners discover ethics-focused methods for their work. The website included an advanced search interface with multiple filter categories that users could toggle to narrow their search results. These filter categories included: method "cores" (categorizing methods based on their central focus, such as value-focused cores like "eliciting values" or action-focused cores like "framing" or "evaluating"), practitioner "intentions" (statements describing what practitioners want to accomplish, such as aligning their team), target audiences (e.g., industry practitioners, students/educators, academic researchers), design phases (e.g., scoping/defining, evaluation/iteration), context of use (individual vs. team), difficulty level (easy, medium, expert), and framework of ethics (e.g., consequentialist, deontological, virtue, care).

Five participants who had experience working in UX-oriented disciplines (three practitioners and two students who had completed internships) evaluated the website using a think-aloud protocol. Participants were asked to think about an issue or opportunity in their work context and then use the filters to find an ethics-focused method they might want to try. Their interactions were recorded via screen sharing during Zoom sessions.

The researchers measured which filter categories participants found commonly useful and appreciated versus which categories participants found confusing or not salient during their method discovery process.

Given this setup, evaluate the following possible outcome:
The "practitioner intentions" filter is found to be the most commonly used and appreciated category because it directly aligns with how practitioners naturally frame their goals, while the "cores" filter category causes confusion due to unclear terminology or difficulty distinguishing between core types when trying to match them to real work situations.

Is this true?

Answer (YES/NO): NO